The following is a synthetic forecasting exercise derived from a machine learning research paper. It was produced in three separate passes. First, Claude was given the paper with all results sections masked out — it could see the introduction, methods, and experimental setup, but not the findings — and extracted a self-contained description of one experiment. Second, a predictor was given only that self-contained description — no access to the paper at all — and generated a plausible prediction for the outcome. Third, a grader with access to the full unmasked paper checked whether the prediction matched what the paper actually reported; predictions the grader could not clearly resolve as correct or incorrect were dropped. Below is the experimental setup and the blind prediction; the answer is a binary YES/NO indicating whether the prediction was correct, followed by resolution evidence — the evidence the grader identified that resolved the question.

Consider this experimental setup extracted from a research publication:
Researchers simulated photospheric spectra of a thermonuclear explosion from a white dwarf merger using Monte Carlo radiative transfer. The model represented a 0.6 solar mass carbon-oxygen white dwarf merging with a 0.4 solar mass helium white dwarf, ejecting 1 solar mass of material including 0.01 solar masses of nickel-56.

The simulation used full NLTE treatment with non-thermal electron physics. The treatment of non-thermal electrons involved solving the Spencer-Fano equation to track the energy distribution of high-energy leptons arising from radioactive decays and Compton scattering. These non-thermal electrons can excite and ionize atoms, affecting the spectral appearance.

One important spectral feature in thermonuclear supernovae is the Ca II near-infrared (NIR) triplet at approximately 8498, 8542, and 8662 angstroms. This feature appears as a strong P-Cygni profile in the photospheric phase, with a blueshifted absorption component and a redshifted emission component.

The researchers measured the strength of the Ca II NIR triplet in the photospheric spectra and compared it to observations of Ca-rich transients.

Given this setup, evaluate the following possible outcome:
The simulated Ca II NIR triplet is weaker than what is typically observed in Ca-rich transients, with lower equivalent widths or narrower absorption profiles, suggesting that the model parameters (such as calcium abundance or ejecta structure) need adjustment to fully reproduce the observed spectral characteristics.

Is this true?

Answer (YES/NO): NO